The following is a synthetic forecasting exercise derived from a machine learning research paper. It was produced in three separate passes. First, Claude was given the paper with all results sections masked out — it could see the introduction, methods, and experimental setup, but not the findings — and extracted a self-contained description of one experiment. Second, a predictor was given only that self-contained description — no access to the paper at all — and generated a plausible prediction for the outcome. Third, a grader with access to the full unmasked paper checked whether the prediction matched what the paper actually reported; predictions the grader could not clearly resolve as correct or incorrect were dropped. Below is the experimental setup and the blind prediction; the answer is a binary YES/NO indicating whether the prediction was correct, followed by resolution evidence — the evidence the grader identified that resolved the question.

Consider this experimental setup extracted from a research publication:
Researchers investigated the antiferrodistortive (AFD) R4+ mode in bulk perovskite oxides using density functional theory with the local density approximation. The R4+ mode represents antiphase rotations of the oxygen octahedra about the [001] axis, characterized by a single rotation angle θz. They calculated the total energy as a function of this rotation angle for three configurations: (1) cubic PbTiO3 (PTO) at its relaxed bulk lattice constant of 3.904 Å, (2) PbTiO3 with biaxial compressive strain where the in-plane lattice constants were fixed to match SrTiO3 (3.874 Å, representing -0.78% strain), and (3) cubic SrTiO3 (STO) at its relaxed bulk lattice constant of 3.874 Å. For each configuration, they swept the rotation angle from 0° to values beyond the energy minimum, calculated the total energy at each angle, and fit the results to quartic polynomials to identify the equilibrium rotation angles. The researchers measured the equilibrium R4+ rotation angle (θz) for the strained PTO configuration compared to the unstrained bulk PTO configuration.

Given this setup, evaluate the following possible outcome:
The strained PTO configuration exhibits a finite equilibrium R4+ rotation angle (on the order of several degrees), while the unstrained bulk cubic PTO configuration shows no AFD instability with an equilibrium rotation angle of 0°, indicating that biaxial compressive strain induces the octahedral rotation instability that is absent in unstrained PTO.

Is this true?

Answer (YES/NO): NO